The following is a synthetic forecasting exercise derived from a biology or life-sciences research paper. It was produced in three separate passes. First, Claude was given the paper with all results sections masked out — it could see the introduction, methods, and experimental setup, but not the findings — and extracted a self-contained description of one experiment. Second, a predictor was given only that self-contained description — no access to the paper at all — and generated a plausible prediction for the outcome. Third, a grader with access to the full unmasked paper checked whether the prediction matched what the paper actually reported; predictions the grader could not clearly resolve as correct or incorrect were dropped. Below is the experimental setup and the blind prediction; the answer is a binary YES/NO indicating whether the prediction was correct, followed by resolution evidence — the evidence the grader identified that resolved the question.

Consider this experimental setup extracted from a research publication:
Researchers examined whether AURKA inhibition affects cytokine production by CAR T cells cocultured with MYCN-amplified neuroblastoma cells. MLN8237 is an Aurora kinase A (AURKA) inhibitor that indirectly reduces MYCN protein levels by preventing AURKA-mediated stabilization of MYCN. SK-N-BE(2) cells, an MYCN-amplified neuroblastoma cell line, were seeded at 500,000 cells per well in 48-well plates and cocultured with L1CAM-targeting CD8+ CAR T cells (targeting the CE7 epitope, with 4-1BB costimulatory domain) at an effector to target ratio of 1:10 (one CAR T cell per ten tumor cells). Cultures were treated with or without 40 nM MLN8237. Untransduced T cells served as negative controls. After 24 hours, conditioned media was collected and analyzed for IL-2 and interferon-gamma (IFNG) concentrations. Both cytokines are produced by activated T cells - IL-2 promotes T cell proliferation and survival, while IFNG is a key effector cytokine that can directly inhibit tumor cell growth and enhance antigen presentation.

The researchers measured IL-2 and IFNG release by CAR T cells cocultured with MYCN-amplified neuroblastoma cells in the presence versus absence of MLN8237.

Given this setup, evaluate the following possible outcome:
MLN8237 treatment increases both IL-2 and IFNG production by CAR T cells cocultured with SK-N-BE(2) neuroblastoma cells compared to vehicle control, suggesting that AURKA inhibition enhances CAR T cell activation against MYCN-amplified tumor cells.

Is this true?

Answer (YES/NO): NO